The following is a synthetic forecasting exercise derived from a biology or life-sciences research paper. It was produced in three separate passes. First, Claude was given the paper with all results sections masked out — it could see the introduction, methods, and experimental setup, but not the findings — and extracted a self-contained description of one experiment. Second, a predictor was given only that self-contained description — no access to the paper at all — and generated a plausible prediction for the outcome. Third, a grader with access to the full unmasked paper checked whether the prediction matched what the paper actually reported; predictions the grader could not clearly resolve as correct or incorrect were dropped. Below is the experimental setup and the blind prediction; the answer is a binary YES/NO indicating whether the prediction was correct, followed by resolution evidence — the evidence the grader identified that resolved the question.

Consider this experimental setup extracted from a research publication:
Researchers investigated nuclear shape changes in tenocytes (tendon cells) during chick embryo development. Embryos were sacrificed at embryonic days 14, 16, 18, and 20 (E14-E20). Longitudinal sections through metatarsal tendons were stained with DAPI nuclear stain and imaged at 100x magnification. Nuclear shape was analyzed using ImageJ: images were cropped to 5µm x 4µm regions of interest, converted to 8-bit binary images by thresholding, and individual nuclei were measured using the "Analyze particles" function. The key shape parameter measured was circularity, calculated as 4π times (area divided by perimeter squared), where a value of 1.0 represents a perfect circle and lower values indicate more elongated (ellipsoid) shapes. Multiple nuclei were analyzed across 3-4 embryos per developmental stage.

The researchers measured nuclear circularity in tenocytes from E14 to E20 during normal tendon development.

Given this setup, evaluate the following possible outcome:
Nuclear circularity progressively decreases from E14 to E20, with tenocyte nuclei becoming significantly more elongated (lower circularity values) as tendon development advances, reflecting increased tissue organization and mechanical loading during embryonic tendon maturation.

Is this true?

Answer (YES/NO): NO